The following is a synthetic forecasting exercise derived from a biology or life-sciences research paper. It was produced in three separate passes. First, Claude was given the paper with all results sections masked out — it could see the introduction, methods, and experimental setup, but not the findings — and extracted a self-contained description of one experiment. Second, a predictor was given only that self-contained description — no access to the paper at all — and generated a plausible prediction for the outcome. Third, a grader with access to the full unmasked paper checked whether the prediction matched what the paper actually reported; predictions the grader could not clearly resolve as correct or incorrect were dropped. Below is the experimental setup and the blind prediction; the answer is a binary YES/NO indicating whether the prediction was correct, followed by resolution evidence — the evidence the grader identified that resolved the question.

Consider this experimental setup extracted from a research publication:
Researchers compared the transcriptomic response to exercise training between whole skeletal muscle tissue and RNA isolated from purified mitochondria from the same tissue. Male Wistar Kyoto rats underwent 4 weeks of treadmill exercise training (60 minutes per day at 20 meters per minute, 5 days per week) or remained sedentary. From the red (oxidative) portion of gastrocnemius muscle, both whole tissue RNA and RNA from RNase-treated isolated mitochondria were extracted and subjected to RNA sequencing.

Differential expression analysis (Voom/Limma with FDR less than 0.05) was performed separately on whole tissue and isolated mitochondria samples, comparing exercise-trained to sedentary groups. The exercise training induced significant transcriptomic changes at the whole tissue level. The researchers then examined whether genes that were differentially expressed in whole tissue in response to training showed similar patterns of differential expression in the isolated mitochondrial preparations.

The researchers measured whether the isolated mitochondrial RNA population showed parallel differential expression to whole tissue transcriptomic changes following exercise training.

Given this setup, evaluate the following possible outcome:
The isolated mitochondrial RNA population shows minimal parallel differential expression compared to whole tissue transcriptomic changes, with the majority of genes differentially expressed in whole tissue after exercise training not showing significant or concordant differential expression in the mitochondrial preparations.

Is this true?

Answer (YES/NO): YES